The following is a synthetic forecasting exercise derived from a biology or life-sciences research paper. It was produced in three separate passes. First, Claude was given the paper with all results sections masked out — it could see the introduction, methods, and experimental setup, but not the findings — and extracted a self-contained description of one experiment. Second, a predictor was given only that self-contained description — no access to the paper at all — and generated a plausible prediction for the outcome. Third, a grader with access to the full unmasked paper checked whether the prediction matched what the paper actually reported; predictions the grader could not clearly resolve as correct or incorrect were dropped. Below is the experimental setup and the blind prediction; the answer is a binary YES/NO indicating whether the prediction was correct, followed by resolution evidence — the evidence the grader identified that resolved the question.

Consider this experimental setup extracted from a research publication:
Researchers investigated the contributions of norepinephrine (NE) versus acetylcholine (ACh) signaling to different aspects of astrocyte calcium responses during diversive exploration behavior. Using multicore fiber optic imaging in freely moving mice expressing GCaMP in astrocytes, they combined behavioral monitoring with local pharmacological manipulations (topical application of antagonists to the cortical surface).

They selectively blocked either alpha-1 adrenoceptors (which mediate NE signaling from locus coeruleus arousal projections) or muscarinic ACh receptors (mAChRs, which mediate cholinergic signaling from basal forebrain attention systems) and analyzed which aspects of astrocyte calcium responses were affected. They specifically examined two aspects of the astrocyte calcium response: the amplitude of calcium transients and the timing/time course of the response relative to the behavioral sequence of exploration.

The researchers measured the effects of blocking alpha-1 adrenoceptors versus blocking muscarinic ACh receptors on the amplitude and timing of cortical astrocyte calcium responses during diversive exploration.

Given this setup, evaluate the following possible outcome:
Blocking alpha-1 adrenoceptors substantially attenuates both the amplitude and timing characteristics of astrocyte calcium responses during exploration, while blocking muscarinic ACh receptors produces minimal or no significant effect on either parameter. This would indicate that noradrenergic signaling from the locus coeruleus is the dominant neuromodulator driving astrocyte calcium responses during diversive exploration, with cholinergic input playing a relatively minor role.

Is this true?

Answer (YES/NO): NO